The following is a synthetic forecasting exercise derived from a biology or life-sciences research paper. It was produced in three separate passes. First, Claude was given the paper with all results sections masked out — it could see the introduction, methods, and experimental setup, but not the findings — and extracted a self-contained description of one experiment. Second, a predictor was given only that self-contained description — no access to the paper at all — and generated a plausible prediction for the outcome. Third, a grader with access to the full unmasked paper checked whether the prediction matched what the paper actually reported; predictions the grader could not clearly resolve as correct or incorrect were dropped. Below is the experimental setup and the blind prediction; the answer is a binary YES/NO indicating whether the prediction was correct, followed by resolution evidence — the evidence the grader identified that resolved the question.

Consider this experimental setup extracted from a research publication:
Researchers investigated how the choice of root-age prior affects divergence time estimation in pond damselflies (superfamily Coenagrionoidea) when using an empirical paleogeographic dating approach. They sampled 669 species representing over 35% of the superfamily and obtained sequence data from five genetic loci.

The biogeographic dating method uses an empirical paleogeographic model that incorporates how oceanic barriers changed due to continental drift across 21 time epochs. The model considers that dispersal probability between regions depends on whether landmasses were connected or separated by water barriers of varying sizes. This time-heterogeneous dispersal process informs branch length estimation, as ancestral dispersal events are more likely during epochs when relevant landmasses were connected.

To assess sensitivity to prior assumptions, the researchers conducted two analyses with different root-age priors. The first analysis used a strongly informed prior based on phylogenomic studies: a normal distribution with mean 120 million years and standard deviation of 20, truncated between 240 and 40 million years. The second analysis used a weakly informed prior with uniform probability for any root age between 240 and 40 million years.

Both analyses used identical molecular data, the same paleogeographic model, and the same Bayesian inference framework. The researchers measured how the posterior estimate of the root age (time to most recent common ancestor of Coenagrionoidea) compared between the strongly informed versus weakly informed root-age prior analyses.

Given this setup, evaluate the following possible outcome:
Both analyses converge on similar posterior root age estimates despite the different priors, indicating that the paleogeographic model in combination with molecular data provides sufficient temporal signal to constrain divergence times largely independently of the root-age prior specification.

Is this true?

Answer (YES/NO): NO